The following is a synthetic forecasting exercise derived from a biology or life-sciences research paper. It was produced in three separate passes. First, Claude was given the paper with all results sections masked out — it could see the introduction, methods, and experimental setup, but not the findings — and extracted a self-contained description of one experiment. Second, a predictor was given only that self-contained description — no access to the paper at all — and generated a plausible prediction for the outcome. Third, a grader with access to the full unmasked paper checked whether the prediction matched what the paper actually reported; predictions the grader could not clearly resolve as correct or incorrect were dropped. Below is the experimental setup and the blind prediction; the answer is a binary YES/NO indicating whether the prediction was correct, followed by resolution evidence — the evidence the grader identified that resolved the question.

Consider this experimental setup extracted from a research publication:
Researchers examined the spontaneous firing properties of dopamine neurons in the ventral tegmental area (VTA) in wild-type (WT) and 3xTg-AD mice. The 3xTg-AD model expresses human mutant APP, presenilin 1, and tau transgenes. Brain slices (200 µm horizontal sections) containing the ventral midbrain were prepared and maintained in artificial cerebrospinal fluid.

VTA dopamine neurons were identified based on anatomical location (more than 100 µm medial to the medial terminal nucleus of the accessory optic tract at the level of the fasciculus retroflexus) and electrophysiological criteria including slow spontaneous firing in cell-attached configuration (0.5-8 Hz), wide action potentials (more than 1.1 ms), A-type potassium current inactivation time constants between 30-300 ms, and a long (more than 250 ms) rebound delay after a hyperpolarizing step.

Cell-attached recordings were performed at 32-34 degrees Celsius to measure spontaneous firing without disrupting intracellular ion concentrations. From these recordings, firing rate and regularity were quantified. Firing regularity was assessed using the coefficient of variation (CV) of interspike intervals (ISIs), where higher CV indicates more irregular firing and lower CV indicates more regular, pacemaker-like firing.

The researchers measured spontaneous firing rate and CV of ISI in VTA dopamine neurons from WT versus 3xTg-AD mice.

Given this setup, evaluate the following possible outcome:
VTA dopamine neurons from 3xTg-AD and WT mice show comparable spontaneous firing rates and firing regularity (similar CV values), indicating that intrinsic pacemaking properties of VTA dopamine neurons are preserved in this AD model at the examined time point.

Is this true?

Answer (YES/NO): NO